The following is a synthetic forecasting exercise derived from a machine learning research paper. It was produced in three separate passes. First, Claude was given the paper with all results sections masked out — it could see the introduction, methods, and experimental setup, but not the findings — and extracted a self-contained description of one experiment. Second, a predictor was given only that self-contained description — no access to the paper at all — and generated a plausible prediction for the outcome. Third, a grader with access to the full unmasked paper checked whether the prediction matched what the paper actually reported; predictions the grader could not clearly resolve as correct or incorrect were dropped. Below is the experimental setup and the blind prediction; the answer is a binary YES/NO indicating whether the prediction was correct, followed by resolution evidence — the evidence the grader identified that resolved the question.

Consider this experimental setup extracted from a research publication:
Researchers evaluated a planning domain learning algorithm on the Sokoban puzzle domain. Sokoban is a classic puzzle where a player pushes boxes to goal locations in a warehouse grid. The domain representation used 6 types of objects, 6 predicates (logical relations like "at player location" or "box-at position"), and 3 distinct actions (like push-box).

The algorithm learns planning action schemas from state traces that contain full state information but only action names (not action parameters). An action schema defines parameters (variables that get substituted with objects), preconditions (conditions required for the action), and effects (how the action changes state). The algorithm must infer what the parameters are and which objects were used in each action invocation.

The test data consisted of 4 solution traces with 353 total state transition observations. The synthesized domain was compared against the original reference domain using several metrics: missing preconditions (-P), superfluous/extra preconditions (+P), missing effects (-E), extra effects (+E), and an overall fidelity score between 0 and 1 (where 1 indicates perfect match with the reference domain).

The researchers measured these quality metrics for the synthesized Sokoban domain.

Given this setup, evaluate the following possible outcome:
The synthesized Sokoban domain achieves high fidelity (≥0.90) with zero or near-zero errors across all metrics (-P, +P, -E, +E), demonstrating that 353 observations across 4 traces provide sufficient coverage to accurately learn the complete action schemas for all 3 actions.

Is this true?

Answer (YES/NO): YES